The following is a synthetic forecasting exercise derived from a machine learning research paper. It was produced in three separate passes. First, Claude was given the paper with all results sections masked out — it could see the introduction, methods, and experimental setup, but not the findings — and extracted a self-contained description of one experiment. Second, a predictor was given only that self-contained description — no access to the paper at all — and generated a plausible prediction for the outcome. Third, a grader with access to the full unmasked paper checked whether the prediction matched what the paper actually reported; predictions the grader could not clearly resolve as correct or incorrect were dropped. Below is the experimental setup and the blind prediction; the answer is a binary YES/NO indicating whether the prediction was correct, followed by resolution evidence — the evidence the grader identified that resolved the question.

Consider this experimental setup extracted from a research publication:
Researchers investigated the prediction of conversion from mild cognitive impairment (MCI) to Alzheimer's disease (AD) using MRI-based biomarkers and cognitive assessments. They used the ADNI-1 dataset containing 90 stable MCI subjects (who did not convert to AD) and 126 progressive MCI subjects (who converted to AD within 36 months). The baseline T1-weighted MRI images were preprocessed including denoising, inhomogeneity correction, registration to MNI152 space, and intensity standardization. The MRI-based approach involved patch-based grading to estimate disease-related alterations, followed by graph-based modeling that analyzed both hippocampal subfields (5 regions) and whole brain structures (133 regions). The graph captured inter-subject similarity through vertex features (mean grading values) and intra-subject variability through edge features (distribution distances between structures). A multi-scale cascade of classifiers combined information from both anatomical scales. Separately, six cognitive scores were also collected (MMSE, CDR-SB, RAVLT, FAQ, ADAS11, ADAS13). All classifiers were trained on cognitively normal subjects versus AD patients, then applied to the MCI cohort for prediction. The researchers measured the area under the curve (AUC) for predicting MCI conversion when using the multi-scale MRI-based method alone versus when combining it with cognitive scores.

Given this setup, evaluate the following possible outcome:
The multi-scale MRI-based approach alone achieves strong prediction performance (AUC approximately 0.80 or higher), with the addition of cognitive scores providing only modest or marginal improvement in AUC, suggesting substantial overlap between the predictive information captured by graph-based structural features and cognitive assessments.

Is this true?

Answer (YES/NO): NO